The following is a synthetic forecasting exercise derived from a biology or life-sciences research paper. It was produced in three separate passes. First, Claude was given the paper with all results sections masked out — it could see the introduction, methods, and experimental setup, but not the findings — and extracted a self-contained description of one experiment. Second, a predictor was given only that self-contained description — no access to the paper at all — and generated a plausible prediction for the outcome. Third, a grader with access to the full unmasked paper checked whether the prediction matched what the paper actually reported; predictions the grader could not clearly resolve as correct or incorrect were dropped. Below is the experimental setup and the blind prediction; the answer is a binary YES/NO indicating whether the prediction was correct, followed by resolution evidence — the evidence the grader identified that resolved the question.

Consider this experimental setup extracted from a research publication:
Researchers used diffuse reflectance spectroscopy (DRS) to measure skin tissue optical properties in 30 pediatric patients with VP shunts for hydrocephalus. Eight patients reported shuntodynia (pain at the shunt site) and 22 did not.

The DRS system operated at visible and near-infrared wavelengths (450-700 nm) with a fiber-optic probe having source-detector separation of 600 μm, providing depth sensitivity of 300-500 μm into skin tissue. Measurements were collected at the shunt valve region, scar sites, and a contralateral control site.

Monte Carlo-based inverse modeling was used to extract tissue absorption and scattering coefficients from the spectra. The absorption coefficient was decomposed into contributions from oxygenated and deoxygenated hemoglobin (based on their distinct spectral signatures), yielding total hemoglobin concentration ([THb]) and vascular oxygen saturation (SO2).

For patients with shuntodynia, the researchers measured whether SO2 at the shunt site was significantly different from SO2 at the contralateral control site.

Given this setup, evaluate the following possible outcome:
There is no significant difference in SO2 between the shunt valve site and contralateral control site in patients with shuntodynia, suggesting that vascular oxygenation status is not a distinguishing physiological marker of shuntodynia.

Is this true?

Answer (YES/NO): NO